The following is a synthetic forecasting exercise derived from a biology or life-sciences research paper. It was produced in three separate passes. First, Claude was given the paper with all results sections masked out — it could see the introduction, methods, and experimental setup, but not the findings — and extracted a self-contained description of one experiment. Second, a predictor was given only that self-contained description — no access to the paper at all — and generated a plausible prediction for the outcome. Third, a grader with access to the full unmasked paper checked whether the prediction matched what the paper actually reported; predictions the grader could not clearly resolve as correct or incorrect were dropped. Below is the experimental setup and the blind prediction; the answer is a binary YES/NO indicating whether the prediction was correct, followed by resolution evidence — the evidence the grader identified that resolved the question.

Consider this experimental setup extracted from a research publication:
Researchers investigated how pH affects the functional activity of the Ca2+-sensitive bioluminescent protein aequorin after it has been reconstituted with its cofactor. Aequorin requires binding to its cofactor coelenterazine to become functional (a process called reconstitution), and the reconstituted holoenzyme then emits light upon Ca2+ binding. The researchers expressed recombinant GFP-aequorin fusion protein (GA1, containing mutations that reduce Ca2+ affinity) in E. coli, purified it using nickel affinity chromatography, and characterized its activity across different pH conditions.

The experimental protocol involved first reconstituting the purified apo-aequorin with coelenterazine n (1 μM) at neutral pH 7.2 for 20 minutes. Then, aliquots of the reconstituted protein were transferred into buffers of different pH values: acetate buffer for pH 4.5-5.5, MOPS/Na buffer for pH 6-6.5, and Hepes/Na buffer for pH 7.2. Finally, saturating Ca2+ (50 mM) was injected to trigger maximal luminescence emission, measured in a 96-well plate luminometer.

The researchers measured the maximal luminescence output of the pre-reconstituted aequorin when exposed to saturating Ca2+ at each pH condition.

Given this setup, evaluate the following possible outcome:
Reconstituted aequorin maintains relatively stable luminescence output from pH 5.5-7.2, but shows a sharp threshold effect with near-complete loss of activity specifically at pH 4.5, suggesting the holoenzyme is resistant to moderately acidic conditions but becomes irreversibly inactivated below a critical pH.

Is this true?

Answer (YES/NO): NO